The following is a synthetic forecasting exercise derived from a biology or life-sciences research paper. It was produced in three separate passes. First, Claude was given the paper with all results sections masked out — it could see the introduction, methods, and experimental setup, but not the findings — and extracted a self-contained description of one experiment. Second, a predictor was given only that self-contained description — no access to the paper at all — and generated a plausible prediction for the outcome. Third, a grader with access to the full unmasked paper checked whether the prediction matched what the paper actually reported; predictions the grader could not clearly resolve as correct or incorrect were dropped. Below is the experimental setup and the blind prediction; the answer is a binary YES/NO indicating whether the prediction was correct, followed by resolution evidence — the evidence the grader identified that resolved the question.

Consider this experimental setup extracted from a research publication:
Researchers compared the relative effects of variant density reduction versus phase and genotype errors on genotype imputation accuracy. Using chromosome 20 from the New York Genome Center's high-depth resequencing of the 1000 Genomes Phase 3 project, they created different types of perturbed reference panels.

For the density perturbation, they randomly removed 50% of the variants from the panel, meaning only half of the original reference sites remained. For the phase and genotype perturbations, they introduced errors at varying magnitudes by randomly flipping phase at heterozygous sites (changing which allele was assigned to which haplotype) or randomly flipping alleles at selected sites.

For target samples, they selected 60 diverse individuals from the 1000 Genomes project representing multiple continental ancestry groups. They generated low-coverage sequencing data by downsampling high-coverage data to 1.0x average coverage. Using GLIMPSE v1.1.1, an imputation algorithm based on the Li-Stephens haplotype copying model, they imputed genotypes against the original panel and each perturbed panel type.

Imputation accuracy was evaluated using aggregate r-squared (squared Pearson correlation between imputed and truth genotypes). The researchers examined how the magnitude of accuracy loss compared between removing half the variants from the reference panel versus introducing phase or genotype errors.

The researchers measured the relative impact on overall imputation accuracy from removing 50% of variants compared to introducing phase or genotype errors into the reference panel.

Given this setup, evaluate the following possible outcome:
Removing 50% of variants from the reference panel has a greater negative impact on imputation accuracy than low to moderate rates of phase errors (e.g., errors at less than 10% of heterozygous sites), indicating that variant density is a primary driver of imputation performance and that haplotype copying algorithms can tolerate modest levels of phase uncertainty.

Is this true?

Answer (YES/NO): NO